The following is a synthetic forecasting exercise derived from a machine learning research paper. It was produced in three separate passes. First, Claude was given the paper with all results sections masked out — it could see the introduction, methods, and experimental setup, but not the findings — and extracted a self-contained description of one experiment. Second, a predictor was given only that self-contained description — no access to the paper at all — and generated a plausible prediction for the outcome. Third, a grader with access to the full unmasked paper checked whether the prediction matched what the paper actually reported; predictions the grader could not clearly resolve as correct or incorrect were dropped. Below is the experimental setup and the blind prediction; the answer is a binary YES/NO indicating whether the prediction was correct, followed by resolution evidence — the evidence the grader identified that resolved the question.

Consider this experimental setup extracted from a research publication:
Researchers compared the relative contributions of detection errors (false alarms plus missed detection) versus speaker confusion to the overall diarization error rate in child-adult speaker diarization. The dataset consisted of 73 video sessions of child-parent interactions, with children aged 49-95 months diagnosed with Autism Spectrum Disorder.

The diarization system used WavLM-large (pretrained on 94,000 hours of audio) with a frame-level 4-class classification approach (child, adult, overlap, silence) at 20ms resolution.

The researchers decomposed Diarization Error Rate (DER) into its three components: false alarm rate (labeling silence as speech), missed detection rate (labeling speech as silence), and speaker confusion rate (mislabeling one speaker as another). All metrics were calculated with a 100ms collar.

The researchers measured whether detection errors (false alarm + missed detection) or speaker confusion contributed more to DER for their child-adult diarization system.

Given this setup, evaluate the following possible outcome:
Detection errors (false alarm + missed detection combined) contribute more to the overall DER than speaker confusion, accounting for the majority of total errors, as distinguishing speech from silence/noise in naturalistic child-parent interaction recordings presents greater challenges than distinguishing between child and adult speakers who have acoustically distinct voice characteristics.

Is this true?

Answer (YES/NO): YES